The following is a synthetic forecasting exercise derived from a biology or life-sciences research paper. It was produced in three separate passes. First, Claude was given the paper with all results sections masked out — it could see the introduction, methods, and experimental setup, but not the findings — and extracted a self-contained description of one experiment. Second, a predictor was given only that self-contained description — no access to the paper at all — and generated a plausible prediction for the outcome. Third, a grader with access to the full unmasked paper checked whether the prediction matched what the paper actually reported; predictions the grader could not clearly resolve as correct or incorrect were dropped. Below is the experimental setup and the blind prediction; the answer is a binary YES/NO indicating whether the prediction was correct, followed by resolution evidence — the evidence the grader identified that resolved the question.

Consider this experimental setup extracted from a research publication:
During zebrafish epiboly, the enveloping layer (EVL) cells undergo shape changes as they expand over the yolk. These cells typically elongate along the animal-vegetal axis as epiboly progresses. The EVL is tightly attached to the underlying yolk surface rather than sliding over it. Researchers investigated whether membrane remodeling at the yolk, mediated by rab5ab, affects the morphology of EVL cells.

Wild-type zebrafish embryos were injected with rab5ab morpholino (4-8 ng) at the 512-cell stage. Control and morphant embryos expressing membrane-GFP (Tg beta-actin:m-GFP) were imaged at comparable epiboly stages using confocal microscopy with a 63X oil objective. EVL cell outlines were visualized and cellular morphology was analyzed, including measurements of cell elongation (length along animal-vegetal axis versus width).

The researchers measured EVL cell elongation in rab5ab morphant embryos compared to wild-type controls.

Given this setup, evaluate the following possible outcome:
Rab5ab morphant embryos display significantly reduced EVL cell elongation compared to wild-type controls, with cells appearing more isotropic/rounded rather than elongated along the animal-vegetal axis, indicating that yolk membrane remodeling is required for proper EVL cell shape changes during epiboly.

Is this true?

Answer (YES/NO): NO